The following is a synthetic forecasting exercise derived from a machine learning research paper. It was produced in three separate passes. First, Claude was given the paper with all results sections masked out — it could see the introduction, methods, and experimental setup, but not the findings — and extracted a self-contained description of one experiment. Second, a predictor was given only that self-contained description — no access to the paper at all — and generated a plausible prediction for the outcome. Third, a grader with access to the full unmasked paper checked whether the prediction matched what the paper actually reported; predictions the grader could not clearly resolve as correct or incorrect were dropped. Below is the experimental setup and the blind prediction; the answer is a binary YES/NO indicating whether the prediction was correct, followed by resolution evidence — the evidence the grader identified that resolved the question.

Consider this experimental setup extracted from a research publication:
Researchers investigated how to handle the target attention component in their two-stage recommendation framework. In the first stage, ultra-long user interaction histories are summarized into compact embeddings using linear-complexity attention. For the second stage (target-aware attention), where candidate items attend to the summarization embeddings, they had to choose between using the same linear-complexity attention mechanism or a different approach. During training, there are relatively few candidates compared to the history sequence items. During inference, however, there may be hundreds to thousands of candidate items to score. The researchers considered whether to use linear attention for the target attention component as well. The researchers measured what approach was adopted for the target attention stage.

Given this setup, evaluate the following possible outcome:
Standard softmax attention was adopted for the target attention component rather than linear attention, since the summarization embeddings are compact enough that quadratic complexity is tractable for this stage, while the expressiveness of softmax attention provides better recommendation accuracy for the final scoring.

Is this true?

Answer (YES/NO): YES